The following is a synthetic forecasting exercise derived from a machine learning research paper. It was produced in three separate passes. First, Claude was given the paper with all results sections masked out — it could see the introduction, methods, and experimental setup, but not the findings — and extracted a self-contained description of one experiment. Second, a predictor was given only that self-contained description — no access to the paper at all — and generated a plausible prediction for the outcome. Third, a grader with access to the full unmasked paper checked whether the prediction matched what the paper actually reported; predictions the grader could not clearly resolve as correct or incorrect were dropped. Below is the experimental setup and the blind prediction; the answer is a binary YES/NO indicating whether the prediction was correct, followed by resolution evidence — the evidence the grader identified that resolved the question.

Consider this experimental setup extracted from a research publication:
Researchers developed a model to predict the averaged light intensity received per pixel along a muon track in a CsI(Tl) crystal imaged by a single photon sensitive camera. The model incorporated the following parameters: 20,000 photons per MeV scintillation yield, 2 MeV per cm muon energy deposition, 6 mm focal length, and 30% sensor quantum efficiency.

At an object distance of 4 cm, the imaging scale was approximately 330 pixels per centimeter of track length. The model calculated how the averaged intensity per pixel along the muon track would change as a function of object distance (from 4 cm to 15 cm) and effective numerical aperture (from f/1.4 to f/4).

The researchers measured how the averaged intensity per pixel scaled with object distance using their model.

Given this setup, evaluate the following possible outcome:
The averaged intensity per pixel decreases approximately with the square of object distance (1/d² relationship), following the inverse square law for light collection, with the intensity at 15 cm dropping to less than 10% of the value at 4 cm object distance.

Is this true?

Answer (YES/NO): NO